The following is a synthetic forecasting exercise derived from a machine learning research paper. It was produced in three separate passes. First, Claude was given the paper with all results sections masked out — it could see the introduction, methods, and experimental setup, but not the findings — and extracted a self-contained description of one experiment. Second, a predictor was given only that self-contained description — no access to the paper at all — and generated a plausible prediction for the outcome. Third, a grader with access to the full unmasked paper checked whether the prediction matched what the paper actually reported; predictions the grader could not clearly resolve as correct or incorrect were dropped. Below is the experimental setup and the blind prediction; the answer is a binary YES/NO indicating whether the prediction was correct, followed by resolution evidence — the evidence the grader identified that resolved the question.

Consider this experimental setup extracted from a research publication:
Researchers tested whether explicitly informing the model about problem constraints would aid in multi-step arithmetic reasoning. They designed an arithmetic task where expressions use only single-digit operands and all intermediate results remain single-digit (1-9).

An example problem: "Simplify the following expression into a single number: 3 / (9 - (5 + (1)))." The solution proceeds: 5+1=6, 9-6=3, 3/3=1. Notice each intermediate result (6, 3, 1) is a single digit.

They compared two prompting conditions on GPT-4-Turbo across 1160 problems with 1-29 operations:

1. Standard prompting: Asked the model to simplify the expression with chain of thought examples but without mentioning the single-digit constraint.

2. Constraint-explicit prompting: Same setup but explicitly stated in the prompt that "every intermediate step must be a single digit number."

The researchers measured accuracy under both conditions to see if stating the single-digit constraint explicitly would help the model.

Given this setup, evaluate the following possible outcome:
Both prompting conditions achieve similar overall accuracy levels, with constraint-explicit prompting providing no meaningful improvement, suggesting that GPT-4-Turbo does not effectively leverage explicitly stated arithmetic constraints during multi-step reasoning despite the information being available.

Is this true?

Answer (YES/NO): NO